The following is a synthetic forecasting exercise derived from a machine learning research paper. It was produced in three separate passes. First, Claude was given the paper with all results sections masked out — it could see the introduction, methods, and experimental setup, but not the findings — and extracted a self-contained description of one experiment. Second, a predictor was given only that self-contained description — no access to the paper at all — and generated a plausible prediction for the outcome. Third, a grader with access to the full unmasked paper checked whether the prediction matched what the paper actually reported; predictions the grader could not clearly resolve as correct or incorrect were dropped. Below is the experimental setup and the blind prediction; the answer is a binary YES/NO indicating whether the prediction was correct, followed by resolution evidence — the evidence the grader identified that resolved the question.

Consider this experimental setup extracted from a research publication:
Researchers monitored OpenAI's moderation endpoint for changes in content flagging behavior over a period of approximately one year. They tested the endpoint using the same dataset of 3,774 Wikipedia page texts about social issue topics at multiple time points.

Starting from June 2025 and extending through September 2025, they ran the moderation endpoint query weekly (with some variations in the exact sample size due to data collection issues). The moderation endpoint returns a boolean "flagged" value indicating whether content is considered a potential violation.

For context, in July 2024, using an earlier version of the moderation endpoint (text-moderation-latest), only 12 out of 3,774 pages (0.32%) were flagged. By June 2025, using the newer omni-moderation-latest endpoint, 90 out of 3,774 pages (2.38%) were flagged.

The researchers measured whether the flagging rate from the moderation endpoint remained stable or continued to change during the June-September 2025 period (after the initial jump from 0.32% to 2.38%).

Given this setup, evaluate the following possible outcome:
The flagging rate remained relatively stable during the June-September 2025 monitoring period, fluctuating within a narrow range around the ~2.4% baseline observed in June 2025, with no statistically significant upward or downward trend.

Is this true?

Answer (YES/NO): YES